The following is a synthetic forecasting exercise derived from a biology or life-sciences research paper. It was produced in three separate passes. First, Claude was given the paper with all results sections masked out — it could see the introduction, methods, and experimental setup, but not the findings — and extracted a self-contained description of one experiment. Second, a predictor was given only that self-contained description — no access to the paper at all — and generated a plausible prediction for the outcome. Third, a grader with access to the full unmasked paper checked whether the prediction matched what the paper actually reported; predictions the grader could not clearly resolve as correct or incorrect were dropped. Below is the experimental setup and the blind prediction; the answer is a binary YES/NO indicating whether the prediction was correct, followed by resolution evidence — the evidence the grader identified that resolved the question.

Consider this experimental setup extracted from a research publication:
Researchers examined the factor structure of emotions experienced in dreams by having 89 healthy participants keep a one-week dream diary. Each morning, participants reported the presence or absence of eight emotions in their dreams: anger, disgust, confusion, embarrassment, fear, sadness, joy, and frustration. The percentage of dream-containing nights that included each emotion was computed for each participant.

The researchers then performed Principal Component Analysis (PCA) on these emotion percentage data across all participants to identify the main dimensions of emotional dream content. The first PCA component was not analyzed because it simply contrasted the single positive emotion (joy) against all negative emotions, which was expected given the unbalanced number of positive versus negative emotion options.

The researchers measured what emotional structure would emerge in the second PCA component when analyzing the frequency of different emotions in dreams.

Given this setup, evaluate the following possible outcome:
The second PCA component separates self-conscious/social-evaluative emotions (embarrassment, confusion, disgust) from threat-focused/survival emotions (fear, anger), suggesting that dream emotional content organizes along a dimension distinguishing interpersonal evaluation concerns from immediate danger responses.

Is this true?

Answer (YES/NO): NO